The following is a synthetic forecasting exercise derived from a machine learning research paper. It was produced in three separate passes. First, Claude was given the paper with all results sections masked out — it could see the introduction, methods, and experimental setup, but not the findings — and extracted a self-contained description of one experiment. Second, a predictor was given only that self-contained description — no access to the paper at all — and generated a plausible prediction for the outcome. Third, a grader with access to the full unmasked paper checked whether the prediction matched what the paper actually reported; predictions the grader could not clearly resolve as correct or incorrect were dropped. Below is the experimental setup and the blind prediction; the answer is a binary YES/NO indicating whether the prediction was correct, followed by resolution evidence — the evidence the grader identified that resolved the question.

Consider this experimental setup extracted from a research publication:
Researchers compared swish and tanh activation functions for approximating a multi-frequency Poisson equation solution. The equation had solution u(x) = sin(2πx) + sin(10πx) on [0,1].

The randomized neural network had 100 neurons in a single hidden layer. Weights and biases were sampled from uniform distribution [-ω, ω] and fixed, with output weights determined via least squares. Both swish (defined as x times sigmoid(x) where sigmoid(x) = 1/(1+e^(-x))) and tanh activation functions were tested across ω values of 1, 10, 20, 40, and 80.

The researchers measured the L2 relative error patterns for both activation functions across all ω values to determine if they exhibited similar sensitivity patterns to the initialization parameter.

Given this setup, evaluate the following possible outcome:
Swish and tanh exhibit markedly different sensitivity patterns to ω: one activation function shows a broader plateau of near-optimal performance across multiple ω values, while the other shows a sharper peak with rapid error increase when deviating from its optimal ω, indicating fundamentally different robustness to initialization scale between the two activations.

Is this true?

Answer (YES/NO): NO